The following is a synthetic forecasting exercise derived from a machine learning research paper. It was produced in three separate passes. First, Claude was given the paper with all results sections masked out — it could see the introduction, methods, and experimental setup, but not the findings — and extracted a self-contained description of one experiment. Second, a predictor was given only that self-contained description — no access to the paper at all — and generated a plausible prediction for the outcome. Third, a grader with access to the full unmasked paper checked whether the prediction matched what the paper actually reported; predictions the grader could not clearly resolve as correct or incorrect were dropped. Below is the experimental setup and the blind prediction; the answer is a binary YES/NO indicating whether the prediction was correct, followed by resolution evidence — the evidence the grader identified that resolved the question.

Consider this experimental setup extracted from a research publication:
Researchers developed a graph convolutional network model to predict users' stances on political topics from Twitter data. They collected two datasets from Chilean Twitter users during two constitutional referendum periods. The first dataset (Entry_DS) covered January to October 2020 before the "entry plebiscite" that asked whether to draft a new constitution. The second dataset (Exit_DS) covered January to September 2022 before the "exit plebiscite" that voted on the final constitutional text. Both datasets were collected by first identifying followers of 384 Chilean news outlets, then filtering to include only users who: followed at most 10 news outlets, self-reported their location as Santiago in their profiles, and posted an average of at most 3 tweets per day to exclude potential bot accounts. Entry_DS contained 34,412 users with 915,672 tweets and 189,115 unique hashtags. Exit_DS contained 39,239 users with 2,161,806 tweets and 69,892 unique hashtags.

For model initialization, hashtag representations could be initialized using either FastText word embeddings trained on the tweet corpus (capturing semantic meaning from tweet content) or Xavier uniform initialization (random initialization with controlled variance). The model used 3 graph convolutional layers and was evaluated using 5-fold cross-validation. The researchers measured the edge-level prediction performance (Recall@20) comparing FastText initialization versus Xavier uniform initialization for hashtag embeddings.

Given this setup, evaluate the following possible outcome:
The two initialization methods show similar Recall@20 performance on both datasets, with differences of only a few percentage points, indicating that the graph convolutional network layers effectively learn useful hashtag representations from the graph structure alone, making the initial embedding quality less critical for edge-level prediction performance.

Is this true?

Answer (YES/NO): NO